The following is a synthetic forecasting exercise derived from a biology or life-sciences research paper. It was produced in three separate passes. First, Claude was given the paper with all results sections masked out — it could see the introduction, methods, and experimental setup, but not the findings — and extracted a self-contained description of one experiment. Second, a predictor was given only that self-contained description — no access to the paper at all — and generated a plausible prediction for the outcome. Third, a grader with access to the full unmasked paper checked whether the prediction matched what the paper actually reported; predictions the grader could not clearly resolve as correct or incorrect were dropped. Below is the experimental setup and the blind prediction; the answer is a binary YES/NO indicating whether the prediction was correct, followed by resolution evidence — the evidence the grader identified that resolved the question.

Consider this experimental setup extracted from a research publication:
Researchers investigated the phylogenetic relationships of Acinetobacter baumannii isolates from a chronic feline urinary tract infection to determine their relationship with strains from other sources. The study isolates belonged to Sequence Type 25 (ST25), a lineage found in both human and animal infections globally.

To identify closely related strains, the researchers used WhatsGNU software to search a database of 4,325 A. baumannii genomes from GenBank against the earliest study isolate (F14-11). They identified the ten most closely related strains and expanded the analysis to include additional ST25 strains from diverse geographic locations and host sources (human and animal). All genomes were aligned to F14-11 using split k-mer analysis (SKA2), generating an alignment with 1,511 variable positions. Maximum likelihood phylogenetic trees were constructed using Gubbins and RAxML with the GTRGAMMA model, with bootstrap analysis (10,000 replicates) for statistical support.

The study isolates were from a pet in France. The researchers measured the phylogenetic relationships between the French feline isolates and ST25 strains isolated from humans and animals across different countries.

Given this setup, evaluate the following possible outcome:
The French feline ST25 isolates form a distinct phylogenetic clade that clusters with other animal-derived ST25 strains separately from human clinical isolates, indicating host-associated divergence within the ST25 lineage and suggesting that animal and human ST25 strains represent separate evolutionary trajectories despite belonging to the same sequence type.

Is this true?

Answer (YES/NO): NO